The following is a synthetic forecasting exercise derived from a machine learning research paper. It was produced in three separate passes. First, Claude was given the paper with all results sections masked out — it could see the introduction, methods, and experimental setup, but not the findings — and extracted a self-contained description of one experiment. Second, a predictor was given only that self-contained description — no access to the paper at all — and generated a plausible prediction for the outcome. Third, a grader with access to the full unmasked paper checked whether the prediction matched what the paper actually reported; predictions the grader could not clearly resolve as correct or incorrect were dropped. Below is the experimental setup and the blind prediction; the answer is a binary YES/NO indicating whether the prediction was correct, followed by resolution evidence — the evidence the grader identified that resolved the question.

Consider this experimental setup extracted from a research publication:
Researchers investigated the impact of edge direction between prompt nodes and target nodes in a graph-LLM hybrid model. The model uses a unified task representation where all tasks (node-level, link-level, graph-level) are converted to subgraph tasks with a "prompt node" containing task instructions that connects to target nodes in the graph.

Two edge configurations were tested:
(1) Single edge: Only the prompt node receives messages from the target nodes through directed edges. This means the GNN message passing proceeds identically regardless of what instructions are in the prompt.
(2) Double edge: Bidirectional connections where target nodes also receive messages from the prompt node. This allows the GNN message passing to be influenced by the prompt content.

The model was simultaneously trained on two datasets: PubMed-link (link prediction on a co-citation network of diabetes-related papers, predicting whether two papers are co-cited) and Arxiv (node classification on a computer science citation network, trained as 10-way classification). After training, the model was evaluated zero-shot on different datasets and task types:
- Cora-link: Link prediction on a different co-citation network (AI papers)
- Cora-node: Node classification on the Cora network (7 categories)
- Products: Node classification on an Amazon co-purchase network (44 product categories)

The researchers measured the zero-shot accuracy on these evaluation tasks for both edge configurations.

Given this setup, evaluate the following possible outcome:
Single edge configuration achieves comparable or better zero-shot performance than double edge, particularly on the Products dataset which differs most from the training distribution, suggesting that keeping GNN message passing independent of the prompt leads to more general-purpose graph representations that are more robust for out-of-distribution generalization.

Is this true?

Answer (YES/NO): NO